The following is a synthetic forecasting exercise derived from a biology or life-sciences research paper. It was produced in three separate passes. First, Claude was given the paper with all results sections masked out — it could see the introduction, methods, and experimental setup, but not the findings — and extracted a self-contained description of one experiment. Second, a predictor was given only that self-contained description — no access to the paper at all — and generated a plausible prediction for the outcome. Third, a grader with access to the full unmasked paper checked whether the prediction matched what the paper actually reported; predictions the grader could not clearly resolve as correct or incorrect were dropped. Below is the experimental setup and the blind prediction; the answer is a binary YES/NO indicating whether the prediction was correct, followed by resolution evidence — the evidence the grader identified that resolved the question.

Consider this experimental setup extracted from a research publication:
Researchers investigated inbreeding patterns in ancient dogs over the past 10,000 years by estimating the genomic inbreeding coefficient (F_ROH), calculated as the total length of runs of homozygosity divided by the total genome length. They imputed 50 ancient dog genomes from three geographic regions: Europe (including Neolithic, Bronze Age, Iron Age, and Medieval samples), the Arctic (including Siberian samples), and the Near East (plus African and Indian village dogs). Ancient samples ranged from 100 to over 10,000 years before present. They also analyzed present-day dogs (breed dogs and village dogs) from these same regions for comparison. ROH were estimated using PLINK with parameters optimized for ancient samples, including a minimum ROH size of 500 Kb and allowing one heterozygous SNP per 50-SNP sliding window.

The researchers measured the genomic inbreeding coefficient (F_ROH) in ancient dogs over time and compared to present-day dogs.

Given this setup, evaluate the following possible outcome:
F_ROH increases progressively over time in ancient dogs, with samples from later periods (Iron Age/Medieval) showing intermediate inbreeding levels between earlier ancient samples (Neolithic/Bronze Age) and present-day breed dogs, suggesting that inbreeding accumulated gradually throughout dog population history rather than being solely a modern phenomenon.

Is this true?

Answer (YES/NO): NO